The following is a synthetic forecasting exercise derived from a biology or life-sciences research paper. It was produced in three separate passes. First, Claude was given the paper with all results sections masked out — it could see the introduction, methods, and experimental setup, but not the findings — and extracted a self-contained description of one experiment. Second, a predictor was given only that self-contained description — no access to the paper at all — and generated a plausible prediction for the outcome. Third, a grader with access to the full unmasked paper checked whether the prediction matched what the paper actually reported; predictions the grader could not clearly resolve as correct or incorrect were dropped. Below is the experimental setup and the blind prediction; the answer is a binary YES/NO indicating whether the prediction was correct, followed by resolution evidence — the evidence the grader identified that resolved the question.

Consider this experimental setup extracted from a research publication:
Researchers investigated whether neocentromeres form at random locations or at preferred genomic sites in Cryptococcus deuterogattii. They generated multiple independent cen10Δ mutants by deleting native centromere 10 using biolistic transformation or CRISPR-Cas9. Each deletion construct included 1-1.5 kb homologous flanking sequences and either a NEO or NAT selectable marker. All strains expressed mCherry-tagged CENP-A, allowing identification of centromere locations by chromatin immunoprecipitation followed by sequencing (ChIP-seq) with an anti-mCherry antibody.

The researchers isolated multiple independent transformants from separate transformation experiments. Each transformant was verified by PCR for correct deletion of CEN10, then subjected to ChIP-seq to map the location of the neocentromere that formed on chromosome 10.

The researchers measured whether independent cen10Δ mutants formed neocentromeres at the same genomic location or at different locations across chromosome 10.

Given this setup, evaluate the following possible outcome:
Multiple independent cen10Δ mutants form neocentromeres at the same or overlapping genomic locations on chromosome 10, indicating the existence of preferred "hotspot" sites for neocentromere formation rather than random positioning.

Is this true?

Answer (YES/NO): NO